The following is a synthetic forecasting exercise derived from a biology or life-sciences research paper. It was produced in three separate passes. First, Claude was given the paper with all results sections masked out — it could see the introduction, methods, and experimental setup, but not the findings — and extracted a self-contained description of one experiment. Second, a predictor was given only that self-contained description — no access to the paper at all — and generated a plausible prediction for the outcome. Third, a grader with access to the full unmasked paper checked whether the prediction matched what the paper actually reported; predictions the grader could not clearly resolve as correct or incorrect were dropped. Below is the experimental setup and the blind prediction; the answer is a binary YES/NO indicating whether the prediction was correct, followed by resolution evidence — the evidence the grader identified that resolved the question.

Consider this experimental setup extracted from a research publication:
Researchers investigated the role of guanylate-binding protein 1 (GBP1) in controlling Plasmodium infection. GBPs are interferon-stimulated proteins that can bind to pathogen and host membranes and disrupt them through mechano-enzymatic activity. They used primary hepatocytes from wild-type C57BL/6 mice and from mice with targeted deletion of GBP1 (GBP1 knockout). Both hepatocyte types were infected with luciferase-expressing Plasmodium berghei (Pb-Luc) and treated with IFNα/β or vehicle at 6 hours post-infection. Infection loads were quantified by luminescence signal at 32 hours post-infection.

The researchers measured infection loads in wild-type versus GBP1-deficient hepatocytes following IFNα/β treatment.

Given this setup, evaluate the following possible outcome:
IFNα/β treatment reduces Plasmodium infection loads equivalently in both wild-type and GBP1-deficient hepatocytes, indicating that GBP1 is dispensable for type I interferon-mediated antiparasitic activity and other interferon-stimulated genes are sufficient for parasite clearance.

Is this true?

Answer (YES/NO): NO